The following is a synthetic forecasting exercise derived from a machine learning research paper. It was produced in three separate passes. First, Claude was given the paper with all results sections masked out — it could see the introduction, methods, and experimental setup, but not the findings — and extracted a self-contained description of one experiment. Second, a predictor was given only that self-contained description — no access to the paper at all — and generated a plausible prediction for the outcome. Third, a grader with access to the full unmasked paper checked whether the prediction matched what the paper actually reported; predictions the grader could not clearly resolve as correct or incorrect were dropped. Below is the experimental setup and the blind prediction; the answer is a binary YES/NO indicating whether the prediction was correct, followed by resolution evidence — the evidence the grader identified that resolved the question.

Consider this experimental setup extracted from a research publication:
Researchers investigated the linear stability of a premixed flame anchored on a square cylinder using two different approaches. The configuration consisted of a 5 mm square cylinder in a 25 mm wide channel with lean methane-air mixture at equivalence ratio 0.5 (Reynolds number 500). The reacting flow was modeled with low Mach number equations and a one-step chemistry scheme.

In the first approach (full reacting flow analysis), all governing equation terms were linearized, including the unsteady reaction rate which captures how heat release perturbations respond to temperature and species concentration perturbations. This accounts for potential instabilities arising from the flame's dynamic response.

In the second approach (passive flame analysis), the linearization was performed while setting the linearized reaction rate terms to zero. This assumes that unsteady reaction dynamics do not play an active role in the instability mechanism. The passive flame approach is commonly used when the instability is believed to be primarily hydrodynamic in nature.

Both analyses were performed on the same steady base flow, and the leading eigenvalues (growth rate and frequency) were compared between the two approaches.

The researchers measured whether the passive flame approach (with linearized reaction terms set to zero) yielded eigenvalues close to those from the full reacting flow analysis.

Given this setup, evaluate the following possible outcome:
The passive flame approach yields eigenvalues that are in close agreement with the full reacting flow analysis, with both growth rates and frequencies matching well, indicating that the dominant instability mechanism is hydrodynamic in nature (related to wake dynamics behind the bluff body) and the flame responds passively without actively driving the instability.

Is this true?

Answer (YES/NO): NO